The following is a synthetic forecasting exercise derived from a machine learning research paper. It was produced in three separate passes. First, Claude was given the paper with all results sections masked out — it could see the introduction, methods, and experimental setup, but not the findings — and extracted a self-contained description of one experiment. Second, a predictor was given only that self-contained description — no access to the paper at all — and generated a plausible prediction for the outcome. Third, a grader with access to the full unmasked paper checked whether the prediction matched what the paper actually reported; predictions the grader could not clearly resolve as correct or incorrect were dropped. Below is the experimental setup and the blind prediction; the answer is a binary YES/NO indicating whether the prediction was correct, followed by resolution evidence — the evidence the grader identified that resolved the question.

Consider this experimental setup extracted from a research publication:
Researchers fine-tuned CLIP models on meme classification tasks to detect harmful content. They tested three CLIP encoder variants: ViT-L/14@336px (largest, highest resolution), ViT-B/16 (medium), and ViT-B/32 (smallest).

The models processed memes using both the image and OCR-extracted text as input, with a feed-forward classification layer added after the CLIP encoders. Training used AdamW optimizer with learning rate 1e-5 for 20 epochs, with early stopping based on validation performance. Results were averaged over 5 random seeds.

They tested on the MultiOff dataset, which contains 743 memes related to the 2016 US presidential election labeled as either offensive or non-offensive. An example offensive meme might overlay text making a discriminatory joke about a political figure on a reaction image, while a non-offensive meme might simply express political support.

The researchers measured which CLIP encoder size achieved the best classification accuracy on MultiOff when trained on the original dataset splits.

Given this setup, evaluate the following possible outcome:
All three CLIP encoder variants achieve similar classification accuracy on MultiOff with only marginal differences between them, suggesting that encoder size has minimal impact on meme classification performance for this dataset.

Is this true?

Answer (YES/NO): NO